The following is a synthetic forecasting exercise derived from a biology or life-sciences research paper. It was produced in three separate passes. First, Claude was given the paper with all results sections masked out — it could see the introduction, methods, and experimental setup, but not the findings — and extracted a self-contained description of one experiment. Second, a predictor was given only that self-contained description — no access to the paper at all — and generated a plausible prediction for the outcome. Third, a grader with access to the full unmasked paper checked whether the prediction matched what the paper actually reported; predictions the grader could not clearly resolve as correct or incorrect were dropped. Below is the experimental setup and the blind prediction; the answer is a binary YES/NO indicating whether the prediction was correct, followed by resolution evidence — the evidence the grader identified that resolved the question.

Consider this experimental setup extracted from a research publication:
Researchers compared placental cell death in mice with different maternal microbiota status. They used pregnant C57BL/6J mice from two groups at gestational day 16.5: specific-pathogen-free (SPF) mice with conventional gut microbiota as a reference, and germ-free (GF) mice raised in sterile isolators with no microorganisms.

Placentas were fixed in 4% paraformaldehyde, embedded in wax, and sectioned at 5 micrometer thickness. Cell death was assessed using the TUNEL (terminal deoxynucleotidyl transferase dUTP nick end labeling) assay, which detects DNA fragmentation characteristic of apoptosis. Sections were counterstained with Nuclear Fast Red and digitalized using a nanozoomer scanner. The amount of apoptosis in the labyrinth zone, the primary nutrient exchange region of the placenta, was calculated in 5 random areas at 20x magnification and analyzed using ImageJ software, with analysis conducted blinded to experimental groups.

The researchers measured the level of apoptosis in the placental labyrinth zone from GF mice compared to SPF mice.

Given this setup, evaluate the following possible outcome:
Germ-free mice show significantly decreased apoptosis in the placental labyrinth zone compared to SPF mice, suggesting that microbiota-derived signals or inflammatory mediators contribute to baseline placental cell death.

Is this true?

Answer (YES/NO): NO